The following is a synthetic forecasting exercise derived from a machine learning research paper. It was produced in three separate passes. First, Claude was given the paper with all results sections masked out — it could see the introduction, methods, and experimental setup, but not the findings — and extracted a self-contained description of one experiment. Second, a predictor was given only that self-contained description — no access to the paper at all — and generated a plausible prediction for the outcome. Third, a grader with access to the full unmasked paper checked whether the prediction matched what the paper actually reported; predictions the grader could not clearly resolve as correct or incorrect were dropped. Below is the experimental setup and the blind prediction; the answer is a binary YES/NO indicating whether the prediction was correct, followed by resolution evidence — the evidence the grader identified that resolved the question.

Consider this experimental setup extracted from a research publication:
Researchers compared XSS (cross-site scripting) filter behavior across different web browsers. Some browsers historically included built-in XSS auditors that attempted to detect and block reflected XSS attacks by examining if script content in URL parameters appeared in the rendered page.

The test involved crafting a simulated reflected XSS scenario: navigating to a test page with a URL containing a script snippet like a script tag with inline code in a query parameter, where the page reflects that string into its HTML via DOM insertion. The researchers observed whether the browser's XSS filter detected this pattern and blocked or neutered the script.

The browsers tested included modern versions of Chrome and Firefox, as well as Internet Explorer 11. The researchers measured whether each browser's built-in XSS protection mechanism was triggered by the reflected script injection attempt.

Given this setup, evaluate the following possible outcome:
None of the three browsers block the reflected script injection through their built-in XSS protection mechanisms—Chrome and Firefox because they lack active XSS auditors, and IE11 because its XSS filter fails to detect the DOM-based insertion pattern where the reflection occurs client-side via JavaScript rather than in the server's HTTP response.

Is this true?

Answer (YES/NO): NO